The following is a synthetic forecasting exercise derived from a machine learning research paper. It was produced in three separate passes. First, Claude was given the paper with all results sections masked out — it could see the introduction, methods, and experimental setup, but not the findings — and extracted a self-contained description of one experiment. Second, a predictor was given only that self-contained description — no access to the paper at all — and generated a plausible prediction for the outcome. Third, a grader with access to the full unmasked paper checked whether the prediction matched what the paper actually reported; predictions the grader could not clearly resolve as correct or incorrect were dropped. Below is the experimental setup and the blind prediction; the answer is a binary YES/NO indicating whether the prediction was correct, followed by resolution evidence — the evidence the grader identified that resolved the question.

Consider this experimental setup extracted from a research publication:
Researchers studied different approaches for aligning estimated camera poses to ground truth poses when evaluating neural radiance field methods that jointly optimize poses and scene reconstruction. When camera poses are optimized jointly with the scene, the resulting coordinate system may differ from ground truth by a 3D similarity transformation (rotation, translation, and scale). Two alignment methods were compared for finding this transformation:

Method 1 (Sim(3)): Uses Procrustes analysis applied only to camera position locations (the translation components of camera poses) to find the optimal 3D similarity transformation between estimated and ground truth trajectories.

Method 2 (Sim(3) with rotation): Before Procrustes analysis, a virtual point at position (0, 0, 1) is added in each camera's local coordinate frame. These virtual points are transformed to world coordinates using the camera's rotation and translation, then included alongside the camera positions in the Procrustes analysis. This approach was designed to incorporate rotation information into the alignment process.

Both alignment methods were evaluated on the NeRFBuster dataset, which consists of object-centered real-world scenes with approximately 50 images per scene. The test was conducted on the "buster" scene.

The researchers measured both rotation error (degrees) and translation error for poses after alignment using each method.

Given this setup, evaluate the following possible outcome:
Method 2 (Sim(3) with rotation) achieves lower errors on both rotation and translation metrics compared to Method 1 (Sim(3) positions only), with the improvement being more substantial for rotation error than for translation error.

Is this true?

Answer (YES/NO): NO